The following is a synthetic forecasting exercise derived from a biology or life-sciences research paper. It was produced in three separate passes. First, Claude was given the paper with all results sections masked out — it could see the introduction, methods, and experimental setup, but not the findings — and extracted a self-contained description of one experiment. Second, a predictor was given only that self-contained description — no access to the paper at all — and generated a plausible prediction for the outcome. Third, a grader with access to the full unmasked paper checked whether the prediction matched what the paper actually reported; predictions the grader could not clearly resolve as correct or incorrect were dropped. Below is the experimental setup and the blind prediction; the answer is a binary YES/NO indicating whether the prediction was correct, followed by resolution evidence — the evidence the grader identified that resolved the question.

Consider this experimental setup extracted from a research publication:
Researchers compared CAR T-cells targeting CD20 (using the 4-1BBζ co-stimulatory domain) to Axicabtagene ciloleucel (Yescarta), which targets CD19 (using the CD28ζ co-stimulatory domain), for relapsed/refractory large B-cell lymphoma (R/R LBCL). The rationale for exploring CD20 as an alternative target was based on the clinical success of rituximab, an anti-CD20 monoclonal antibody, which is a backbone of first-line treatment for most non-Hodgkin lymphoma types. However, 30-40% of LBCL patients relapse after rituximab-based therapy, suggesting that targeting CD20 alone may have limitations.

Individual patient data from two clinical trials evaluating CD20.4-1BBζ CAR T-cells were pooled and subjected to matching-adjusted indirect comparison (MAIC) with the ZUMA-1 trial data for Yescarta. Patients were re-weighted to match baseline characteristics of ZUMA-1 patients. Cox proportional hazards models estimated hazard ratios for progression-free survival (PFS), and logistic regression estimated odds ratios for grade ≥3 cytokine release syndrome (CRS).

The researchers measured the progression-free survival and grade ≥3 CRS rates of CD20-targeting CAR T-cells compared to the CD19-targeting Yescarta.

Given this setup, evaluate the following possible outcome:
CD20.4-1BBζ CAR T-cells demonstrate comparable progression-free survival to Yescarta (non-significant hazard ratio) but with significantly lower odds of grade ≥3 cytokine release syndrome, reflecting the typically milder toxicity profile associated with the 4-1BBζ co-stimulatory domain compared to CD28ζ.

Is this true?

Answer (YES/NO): NO